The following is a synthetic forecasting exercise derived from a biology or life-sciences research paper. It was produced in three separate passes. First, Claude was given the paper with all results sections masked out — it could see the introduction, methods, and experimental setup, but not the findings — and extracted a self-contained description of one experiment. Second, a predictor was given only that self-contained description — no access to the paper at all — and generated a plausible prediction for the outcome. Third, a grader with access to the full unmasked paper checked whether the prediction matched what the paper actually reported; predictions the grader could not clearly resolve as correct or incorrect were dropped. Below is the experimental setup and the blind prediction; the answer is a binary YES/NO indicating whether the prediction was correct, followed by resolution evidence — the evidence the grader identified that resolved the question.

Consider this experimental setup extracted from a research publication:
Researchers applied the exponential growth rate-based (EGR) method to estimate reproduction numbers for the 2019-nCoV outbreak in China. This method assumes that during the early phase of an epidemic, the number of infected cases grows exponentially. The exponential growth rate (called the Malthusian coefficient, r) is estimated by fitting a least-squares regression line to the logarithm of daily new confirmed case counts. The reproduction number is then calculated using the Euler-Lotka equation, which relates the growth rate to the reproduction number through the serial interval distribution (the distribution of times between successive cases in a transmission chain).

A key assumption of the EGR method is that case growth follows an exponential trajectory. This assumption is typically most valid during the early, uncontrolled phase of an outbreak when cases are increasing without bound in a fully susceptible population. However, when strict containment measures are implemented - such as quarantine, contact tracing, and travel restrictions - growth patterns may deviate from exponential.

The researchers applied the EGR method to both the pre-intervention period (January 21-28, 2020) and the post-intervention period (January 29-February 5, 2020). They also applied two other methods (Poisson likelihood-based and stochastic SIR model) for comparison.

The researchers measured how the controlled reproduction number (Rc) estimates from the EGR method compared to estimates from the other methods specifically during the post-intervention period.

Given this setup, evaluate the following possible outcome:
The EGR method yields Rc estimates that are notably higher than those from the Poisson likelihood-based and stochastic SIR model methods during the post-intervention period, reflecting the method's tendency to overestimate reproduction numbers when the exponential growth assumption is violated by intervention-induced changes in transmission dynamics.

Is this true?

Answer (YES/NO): NO